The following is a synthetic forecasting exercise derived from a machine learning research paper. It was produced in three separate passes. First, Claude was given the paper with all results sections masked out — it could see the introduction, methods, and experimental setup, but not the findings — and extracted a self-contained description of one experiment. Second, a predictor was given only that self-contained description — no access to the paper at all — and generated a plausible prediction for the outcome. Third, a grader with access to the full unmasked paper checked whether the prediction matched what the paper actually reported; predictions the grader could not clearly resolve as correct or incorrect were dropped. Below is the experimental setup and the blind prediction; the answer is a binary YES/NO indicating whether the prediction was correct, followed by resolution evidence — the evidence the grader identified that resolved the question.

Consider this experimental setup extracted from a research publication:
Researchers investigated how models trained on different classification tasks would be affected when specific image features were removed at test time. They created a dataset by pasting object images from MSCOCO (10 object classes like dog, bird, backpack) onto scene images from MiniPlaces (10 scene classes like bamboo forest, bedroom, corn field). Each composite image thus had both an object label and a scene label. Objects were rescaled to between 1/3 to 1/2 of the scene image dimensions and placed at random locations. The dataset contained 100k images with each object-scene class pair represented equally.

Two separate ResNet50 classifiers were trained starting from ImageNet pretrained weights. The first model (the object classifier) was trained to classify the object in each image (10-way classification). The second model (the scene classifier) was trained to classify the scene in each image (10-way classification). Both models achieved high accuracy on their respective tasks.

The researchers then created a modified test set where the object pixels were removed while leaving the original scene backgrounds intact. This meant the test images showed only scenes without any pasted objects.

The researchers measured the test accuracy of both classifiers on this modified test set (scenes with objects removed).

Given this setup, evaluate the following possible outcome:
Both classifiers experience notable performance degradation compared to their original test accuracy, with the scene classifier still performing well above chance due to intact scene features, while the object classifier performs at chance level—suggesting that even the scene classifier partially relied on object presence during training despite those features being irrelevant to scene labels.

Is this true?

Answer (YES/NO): NO